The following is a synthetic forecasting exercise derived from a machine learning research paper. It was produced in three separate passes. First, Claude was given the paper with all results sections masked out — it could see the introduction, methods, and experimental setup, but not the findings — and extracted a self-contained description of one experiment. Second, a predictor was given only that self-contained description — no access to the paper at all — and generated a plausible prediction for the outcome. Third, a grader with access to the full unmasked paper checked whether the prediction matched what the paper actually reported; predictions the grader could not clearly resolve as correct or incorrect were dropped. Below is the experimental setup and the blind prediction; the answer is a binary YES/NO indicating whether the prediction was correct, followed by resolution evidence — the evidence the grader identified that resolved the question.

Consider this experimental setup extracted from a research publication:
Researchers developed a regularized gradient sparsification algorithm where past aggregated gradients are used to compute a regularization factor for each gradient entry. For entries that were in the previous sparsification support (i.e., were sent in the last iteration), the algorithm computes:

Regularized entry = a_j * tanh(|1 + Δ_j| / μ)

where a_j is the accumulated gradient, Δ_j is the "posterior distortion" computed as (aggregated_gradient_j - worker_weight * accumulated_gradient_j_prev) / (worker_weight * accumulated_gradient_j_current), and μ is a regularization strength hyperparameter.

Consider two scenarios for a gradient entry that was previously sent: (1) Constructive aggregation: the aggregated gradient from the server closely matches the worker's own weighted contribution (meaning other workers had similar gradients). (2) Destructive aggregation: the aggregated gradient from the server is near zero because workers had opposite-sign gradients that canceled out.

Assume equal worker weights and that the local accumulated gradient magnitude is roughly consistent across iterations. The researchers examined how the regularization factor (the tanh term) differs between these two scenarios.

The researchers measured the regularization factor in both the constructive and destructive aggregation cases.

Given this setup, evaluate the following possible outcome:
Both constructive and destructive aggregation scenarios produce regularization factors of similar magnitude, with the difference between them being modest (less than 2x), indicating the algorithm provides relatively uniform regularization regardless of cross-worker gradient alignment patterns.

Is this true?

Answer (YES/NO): NO